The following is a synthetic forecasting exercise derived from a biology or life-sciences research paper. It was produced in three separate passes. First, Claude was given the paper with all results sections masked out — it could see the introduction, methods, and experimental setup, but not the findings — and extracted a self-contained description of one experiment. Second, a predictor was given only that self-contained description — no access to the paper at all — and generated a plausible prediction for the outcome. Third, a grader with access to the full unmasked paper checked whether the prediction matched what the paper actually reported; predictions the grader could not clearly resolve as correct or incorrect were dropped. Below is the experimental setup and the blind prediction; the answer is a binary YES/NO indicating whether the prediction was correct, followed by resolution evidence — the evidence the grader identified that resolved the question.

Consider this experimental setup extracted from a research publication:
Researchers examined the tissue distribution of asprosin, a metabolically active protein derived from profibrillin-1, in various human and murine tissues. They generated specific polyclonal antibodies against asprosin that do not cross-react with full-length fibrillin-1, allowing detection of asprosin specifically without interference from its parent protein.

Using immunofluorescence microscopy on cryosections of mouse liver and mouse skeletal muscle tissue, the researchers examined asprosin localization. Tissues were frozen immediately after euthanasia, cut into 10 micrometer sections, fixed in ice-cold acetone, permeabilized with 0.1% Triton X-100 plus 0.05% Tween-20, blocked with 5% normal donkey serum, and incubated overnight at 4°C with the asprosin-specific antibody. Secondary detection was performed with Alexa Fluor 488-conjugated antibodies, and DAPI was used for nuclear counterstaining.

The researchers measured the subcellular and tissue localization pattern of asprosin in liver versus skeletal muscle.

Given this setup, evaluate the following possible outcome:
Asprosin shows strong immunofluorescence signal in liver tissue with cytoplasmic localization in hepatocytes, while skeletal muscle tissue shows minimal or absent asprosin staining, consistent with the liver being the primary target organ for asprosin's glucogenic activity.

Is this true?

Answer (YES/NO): NO